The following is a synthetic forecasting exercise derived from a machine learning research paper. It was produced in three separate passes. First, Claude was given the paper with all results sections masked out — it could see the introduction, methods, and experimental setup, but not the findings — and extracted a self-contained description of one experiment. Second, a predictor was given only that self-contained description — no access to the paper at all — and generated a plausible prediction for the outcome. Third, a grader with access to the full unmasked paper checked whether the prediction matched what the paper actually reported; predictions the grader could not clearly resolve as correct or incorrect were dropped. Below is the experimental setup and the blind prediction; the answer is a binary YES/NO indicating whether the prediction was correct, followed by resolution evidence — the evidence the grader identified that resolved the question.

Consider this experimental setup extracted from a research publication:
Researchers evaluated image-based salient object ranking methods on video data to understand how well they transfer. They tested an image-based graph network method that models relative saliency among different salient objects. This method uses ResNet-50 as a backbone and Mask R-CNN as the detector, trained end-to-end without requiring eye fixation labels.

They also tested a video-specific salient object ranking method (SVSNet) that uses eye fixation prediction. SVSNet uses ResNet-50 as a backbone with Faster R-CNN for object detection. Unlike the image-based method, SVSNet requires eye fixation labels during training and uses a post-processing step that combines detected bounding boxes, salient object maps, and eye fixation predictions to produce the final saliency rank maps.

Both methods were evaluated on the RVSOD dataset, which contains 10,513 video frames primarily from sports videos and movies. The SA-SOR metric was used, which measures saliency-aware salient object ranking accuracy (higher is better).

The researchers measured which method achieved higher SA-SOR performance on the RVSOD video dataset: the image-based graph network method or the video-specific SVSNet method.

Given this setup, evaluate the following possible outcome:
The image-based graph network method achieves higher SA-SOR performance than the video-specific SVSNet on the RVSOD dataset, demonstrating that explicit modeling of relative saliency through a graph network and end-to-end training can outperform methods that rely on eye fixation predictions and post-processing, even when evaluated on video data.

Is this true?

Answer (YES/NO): YES